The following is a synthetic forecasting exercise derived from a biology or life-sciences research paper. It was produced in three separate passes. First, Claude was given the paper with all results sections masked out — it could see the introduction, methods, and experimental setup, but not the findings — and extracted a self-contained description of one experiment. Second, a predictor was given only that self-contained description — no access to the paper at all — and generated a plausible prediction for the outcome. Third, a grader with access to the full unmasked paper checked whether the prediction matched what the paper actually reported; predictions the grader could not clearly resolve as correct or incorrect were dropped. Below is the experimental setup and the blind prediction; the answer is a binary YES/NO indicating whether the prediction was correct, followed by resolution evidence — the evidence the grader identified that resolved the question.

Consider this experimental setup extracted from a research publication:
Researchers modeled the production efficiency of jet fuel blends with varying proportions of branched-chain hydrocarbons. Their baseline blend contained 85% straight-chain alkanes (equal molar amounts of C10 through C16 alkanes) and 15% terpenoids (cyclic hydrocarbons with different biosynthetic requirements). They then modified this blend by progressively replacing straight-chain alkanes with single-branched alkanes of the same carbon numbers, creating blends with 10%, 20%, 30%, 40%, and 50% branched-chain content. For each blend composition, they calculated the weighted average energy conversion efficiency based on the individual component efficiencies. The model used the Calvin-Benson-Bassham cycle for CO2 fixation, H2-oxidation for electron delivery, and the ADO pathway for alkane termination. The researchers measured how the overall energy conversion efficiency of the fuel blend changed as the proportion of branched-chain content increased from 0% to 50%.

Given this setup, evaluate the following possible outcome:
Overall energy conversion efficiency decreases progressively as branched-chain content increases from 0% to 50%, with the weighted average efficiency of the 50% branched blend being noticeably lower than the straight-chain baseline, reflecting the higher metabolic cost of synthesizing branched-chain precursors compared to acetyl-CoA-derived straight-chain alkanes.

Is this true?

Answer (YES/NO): NO